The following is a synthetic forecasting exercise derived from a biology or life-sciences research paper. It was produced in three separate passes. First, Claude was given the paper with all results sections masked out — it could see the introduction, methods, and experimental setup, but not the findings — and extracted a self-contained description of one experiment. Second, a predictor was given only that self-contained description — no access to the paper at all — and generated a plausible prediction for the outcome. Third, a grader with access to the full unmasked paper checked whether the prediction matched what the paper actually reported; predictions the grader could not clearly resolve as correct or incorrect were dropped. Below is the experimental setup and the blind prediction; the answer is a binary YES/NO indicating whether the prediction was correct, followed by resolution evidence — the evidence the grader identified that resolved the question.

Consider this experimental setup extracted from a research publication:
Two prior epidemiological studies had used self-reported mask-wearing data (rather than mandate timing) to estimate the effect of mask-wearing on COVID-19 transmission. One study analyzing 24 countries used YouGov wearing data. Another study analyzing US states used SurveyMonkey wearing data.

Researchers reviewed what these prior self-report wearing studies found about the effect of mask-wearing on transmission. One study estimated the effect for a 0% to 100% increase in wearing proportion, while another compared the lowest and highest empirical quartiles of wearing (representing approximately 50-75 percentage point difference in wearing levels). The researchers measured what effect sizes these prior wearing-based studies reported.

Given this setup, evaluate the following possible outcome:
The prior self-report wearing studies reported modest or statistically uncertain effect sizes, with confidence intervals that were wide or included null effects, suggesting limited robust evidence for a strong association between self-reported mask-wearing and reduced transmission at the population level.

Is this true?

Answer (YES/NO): NO